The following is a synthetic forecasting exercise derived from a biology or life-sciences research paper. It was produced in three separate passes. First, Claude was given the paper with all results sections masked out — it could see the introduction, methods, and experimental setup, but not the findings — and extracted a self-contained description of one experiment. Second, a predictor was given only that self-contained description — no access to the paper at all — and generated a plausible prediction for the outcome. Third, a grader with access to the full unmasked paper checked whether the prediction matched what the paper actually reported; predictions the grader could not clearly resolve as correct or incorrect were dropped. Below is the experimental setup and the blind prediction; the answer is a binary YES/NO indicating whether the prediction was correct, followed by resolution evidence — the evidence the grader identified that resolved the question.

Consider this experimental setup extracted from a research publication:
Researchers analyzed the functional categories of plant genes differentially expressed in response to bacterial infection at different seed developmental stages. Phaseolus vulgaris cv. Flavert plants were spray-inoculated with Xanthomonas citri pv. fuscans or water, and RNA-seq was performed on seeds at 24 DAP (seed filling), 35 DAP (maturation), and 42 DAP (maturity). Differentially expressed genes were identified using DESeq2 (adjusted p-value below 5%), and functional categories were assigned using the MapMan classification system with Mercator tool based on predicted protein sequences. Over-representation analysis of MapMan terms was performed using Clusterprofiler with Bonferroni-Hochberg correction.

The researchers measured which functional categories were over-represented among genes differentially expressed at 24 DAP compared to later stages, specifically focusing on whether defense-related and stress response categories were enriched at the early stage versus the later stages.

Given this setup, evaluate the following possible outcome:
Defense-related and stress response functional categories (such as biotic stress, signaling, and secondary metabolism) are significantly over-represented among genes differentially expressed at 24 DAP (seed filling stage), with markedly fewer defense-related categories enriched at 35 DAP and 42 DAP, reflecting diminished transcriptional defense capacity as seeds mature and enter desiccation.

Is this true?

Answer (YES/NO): NO